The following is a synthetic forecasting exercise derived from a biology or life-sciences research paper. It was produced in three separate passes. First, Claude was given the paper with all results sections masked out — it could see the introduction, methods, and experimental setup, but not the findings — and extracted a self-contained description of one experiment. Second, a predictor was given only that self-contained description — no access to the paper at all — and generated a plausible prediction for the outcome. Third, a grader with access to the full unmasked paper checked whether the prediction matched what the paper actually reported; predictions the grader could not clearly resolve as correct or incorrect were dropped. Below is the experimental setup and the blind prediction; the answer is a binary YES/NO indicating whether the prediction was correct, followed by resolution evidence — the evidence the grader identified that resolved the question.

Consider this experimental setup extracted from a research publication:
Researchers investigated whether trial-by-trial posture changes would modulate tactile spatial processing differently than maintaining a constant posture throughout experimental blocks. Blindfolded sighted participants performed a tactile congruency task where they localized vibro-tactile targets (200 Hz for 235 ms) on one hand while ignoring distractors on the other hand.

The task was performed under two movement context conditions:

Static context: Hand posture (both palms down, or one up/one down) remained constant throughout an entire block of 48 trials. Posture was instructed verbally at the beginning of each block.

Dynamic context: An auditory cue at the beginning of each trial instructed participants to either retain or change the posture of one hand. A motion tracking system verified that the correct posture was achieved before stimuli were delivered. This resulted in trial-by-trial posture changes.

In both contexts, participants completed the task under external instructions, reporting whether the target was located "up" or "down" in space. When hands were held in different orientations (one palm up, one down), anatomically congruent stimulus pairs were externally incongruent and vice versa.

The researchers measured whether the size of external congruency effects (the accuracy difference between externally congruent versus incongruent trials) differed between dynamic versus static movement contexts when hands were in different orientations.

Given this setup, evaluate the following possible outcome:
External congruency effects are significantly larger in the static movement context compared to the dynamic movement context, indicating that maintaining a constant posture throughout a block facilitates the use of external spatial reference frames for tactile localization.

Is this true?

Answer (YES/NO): NO